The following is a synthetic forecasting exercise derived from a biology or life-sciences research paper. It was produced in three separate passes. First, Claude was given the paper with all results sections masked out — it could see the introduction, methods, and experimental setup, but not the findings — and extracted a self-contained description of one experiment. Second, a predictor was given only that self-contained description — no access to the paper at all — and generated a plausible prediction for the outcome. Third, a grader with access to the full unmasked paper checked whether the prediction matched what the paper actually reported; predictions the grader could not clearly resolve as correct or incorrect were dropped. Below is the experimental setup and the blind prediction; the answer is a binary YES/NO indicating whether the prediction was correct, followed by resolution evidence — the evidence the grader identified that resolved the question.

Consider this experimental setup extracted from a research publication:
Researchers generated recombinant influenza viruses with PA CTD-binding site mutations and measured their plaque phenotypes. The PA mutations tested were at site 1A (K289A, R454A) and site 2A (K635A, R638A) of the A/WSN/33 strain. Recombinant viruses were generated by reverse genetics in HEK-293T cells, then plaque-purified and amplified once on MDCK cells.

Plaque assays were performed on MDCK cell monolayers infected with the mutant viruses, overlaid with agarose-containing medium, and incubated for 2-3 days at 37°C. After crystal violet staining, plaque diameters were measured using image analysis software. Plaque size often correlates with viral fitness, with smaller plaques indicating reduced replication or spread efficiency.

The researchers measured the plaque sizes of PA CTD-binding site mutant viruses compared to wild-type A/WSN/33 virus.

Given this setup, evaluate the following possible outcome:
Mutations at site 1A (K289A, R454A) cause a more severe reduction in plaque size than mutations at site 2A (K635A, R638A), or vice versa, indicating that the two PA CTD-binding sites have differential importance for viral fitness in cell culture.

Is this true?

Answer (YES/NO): NO